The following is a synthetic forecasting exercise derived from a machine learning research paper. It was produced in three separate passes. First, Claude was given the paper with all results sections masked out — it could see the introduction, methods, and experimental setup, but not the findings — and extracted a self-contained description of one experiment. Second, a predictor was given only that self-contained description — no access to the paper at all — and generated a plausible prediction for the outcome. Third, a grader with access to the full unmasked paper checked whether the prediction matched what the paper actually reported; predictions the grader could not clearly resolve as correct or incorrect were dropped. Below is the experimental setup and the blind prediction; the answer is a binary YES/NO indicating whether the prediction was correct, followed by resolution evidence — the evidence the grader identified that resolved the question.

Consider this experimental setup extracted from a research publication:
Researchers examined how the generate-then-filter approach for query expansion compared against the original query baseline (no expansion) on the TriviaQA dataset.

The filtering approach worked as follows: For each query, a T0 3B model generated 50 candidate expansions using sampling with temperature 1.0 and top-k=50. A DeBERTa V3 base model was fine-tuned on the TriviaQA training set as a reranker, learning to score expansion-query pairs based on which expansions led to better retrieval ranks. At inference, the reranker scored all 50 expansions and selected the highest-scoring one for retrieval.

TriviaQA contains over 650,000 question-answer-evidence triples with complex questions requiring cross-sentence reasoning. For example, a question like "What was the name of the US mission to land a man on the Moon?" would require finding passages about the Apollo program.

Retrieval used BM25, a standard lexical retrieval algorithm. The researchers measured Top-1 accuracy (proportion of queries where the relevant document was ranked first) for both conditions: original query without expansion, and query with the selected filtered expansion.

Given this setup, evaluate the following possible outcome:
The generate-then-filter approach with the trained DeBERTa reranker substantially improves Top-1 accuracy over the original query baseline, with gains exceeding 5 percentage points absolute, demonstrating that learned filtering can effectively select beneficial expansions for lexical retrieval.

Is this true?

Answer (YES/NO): NO